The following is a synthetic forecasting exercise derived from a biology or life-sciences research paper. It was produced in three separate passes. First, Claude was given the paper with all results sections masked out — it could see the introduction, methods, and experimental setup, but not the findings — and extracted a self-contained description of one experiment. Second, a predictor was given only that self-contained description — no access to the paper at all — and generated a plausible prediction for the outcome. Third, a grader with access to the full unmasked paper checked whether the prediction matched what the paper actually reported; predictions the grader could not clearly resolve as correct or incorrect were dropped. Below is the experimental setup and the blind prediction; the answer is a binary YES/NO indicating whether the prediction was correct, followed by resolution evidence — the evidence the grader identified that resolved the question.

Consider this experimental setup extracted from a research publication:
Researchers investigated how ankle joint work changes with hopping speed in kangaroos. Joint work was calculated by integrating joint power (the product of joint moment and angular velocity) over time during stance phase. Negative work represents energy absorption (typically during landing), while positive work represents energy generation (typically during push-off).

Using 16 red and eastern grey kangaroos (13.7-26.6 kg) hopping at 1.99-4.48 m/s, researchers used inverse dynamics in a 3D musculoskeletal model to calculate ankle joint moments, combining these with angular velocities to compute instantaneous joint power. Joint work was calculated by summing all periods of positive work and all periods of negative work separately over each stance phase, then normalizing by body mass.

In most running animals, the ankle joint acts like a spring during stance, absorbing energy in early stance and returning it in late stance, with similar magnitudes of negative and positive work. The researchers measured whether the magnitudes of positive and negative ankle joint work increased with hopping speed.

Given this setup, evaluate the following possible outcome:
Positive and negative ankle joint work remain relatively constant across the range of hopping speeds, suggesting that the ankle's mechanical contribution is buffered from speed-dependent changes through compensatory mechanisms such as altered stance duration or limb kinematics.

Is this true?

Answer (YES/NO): NO